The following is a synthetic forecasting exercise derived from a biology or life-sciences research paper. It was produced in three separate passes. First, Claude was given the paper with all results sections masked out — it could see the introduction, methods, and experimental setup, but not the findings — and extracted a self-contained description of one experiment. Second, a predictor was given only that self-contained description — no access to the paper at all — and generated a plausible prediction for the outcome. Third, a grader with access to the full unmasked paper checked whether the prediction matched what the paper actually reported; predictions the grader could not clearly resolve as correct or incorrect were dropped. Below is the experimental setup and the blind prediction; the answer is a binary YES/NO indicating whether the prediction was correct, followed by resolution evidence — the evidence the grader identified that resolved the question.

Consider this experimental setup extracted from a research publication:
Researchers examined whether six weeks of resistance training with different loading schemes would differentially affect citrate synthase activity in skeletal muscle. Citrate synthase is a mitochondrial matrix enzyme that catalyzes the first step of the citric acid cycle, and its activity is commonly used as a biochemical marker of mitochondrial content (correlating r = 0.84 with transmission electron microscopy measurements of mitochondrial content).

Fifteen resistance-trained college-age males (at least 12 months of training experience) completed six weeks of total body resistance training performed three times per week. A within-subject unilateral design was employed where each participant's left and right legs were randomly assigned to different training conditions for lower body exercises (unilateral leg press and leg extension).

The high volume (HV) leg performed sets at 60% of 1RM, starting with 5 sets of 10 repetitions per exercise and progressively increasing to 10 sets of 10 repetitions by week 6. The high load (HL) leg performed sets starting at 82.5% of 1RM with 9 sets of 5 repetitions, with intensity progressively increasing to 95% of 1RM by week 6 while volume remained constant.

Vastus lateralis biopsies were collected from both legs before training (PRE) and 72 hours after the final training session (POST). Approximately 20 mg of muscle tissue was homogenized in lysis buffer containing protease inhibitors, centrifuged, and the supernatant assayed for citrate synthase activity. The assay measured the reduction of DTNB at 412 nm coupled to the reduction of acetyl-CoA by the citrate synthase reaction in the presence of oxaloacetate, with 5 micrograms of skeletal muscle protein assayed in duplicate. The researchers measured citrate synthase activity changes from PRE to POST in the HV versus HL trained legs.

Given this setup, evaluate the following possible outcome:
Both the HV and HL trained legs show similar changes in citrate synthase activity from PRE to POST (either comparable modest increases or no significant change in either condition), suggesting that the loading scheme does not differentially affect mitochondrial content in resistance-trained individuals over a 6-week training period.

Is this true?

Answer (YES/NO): NO